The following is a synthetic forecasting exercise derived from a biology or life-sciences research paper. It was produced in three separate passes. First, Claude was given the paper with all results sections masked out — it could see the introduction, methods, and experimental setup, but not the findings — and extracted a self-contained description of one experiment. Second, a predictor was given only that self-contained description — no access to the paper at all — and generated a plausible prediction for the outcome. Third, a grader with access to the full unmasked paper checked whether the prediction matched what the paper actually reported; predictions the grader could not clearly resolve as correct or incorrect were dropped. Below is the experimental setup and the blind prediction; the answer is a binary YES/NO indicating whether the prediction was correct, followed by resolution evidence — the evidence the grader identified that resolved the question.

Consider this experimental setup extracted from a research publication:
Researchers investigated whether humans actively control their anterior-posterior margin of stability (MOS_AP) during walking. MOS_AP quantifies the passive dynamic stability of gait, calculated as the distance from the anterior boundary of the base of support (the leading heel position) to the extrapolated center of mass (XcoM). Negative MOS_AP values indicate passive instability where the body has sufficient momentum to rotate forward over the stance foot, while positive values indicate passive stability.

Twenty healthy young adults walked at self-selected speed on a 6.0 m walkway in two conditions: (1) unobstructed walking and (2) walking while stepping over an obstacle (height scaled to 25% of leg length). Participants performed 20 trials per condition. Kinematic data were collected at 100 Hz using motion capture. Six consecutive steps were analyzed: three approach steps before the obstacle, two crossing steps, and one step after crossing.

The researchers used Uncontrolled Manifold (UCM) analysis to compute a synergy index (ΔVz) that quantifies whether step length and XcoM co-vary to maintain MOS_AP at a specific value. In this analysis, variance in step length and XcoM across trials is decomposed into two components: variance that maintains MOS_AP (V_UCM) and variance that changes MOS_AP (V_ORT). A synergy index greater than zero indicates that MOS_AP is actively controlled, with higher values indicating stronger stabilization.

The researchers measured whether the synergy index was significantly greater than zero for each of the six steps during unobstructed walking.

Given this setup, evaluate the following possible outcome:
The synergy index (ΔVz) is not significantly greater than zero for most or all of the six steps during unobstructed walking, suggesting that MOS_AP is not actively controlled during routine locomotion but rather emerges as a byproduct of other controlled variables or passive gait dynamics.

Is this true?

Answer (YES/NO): NO